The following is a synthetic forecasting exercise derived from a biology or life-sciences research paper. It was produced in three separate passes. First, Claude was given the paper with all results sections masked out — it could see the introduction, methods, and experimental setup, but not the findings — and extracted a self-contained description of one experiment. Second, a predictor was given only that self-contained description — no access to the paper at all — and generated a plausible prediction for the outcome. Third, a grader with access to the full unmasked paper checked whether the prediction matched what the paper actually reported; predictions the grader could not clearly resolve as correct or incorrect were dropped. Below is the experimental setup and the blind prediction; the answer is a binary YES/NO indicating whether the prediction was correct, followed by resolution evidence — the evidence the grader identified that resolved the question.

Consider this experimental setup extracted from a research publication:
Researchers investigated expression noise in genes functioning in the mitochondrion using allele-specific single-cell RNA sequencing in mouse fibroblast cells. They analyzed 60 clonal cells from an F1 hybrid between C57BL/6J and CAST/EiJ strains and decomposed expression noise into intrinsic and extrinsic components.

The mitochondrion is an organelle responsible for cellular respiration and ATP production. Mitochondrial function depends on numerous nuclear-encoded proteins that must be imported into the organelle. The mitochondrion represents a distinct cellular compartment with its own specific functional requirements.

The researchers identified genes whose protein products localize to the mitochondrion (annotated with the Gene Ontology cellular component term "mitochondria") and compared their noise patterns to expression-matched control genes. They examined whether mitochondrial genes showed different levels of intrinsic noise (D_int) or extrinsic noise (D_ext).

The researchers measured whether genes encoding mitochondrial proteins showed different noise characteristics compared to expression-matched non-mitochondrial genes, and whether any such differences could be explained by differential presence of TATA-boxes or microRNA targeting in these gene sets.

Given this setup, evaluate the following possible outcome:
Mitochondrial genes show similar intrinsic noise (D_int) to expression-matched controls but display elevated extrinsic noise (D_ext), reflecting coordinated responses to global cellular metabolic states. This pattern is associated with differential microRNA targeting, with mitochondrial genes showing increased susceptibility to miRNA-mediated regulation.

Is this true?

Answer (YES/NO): NO